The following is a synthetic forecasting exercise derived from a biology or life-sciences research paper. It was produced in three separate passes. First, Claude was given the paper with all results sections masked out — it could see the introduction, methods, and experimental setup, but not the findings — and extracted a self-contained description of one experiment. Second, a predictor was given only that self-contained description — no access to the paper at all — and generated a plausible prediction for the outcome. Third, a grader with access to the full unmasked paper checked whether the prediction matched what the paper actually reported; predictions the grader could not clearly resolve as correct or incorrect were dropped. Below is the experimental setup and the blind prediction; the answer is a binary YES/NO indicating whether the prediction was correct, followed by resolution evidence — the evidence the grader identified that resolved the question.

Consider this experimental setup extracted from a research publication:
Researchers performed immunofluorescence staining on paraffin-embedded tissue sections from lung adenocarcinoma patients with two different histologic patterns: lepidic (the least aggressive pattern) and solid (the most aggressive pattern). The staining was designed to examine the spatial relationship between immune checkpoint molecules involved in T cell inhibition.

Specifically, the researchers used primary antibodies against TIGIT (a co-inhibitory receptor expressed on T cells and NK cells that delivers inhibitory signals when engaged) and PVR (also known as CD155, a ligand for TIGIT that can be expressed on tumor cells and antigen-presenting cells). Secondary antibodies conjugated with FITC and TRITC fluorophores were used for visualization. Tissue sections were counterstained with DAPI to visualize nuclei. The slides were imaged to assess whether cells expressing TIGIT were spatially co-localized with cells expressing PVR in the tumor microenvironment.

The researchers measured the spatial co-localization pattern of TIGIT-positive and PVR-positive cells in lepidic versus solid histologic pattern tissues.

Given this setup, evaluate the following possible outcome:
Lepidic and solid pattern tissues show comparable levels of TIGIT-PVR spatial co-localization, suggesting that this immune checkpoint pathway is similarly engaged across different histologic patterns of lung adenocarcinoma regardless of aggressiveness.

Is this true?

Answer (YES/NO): NO